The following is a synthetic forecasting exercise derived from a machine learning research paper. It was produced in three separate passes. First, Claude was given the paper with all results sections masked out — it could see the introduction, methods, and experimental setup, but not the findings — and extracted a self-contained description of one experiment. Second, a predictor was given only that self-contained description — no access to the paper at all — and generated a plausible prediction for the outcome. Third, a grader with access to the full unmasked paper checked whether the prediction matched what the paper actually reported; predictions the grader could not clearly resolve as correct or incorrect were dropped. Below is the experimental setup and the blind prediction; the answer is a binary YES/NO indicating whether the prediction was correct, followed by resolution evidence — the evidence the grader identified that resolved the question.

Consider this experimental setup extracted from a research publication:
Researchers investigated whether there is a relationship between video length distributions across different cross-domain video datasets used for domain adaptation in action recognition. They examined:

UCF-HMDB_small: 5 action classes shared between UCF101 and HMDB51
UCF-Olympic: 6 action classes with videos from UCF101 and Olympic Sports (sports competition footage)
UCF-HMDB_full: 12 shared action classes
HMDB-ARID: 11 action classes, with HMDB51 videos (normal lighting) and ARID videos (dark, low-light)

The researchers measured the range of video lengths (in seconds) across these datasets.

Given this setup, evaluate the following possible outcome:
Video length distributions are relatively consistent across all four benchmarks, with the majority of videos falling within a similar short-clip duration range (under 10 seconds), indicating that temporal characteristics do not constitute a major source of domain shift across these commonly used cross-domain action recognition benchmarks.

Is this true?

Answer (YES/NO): NO